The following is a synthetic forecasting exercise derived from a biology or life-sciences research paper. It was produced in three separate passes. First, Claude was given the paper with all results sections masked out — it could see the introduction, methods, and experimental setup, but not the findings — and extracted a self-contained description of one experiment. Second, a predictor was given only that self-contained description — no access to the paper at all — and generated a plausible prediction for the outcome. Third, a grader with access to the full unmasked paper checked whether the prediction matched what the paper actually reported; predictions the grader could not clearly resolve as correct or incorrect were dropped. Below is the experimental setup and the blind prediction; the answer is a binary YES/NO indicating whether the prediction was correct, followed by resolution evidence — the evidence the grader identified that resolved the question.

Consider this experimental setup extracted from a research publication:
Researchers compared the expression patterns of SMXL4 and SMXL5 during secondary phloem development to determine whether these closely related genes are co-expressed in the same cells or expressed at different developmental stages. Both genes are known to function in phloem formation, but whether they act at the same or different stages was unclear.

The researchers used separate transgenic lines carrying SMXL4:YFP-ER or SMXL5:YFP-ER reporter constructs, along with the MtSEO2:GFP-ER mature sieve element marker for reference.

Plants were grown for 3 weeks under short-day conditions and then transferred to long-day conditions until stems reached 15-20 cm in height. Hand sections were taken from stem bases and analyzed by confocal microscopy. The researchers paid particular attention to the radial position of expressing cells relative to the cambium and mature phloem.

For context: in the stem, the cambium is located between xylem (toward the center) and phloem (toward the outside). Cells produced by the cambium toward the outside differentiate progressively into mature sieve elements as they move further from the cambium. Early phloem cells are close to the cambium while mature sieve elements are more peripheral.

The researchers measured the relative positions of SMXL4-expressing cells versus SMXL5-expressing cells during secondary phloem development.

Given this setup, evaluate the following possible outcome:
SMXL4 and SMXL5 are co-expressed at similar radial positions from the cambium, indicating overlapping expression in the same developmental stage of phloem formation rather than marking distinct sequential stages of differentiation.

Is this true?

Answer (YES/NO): NO